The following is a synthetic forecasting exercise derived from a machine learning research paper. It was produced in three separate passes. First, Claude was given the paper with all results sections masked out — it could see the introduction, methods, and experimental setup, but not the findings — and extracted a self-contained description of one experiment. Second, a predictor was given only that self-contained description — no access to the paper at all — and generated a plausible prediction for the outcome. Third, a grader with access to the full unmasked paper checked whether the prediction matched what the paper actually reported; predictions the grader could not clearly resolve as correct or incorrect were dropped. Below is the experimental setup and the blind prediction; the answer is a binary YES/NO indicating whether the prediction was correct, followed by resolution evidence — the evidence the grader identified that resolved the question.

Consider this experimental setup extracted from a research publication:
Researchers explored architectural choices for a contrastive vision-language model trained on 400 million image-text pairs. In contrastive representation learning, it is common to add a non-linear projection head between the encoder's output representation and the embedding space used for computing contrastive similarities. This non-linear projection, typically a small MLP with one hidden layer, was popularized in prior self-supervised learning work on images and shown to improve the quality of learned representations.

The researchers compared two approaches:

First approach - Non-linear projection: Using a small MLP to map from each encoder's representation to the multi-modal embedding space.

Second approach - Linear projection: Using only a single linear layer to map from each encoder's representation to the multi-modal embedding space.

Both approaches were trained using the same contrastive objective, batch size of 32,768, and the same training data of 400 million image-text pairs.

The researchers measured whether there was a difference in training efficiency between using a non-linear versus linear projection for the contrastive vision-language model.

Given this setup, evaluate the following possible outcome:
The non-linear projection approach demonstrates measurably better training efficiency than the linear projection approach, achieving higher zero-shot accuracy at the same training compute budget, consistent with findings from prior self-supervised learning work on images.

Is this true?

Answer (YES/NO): NO